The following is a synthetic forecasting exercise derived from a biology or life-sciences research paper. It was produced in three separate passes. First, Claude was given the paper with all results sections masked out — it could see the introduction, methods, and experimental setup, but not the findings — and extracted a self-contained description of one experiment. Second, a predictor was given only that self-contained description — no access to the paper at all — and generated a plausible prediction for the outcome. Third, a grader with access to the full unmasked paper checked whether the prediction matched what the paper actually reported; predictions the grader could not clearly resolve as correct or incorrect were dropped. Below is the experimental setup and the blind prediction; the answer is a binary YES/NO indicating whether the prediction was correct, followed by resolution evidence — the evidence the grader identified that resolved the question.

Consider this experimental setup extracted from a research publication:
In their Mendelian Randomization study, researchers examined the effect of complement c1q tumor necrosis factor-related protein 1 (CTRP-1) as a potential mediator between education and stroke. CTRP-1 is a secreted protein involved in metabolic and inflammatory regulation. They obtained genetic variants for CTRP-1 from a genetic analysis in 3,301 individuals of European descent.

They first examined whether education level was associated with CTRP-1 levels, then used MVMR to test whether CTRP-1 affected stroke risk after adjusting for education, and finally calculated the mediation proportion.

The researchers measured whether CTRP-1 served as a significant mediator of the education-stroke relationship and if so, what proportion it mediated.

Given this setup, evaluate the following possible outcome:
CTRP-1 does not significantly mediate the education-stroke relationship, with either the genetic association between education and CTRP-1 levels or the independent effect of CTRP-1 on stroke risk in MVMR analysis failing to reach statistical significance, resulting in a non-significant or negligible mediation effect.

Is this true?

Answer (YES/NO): NO